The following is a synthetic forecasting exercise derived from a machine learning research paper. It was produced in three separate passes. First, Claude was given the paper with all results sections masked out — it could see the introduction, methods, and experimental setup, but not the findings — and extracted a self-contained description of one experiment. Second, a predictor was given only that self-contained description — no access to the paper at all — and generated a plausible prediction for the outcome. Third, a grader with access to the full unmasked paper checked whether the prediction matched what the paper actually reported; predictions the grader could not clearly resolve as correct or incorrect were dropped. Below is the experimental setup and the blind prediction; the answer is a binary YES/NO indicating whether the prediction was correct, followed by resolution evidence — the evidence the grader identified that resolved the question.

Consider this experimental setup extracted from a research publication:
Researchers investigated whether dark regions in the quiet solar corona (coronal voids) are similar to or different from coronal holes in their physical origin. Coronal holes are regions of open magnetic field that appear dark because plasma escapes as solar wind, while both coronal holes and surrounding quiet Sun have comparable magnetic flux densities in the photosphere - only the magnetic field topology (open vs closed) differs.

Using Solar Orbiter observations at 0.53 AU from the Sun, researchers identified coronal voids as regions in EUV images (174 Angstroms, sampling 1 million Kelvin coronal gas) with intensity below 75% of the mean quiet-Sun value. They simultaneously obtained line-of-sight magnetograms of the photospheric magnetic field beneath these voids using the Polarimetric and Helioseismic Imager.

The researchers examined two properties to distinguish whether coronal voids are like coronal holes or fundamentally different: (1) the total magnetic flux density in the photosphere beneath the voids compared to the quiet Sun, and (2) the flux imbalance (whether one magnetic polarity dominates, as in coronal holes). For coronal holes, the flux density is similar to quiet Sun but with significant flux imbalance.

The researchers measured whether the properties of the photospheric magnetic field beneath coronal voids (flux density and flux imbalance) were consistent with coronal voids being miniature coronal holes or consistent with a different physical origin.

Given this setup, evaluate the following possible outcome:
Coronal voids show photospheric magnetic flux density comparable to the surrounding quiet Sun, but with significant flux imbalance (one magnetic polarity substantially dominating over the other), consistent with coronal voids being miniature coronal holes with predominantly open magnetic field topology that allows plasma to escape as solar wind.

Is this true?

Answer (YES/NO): NO